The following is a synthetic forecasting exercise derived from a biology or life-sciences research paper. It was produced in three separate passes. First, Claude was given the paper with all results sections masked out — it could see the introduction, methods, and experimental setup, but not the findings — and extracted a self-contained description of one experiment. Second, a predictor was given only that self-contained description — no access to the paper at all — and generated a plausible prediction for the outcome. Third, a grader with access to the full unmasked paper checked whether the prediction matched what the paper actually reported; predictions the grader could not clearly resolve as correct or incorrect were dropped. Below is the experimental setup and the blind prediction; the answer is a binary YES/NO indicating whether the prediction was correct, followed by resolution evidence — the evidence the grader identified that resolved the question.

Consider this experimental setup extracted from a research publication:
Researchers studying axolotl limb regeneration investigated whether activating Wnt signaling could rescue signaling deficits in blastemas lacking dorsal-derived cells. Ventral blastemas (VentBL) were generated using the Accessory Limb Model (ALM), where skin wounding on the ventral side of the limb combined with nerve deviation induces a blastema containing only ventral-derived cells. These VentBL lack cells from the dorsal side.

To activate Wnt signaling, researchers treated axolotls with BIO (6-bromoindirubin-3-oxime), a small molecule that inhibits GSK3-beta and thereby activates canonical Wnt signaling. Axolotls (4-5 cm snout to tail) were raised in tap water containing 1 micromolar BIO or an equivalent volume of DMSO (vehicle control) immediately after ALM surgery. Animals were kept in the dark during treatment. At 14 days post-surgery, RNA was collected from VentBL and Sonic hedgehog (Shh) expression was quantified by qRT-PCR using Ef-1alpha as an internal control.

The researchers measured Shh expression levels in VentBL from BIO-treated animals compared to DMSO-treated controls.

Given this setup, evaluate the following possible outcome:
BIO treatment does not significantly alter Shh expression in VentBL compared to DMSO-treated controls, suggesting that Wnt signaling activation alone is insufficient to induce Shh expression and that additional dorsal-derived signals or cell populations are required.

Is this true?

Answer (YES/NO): NO